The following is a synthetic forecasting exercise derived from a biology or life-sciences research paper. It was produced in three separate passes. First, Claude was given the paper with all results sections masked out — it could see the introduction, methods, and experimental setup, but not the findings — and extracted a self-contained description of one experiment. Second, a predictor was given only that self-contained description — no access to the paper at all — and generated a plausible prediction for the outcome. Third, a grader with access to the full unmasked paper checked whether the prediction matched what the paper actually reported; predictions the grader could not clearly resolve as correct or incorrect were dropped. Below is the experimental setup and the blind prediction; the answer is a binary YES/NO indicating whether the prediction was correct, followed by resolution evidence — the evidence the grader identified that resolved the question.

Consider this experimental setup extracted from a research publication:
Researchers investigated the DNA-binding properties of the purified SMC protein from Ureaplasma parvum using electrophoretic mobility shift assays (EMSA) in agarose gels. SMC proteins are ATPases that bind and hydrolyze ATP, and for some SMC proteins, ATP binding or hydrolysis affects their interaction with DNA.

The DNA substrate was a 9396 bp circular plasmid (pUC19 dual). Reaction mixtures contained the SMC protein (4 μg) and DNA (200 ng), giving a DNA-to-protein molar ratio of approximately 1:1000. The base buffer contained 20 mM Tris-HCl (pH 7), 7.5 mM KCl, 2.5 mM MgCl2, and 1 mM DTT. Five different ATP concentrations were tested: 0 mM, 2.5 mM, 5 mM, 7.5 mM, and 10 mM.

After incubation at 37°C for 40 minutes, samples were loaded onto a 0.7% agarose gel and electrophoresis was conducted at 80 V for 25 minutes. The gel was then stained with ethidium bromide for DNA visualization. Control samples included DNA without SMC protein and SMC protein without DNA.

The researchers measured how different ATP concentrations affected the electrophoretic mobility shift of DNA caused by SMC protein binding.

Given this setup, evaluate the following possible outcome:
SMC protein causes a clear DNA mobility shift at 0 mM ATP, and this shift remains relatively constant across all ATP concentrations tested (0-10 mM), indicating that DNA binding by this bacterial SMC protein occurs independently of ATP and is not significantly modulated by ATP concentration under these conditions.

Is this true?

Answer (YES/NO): NO